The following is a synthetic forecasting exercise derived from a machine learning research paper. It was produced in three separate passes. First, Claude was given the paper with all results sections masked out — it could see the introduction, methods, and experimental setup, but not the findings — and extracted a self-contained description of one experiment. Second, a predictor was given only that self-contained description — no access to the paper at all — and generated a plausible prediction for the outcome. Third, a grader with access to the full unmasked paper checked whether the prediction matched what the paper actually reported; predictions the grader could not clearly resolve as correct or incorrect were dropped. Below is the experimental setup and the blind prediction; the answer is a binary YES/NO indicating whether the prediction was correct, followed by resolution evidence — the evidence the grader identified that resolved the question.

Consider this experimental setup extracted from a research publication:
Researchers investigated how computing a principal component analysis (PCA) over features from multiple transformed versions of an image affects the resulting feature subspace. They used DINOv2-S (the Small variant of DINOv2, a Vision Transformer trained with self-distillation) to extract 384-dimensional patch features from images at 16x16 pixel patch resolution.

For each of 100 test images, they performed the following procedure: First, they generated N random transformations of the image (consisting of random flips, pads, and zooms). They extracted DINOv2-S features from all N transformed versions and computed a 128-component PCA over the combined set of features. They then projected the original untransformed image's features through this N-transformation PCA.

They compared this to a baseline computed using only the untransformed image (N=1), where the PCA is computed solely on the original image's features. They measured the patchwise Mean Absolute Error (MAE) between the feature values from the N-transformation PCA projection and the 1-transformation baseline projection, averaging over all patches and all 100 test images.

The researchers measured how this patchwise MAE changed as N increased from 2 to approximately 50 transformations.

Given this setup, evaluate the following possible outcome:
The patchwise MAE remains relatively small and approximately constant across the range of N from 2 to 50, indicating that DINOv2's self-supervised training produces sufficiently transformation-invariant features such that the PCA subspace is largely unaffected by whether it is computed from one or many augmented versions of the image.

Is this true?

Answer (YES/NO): NO